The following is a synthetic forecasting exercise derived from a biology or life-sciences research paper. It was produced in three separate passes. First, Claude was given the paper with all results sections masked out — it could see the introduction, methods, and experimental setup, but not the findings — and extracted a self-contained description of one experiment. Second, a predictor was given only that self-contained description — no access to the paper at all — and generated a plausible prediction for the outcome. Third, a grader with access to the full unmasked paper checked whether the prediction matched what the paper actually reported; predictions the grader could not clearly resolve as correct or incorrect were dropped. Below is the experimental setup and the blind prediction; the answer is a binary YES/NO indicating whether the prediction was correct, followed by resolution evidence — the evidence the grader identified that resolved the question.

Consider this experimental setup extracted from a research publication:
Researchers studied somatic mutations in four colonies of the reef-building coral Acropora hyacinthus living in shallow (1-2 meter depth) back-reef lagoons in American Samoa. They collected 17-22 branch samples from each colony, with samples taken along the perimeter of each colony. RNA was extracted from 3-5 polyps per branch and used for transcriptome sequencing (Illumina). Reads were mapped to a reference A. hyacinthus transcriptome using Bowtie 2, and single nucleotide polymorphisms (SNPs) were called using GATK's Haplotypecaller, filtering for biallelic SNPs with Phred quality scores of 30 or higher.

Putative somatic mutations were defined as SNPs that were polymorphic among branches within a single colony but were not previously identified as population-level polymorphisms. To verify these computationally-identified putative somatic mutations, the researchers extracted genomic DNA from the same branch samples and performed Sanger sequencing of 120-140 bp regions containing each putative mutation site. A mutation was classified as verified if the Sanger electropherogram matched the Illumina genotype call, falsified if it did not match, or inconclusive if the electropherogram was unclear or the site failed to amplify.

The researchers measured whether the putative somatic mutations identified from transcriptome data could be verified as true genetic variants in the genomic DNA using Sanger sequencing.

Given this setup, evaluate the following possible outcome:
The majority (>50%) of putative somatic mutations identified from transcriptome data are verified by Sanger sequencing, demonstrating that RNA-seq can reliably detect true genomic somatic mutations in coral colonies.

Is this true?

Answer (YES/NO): NO